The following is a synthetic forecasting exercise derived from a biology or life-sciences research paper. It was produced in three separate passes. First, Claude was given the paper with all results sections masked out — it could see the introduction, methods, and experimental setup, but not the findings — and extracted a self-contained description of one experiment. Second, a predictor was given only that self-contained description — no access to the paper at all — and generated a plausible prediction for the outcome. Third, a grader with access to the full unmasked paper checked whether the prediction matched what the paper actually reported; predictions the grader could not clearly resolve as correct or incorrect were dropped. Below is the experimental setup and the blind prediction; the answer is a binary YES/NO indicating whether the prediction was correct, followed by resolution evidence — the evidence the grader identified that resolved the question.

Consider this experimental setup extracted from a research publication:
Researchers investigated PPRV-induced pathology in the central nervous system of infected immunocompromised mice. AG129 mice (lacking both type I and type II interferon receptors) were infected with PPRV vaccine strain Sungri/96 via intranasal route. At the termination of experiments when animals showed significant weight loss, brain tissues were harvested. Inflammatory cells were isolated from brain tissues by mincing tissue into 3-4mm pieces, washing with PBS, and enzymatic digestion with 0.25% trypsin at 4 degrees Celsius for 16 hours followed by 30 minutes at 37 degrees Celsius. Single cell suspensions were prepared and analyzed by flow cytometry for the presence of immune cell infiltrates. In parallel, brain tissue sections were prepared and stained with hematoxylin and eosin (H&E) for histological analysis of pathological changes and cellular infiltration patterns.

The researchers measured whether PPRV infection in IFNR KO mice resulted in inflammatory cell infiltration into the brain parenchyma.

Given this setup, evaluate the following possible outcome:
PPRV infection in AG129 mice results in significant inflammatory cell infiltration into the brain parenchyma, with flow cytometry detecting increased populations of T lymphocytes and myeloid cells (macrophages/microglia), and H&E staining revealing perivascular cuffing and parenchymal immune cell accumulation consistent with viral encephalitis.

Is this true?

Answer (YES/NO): NO